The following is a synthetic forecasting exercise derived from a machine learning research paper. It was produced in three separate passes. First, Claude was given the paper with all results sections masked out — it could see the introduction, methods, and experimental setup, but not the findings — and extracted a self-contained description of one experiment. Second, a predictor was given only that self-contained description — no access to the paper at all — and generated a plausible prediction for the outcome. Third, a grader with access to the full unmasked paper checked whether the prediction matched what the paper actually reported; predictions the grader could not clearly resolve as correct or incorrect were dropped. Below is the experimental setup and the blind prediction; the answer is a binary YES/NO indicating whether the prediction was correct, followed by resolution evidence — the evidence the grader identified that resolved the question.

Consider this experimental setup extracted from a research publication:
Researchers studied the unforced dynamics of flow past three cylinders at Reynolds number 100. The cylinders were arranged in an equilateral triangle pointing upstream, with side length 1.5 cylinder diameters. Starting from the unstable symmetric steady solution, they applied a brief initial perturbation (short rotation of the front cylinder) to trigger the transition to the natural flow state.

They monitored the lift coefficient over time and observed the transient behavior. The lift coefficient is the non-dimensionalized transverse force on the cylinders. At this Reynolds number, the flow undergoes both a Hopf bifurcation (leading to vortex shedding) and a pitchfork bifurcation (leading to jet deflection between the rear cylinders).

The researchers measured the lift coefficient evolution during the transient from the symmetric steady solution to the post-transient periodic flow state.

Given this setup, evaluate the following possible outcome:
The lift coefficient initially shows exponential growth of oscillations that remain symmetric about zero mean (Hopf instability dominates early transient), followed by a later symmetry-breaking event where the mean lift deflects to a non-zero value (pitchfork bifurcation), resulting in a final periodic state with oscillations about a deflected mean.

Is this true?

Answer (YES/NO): NO